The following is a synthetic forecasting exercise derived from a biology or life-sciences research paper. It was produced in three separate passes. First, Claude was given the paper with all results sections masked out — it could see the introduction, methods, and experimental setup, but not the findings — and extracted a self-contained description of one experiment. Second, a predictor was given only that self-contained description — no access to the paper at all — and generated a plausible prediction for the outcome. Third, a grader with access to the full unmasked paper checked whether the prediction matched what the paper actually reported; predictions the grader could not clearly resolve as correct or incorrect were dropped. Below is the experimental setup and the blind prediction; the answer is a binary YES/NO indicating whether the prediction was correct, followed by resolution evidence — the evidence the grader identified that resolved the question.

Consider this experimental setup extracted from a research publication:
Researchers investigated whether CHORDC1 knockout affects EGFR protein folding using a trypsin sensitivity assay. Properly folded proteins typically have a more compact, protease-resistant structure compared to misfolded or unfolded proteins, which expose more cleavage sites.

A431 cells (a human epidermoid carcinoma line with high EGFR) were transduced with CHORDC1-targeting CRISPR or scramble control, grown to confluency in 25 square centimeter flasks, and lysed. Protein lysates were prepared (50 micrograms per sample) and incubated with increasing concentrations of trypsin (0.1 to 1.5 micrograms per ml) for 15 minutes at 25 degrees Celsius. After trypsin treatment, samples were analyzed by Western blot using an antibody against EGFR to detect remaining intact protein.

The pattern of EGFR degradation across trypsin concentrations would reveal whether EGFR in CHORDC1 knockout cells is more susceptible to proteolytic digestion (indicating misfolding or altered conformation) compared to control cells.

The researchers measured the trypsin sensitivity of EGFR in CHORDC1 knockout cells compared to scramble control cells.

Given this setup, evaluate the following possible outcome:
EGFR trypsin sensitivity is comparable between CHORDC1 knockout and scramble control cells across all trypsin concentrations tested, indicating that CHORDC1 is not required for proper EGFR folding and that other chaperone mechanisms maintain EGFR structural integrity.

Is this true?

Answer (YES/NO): NO